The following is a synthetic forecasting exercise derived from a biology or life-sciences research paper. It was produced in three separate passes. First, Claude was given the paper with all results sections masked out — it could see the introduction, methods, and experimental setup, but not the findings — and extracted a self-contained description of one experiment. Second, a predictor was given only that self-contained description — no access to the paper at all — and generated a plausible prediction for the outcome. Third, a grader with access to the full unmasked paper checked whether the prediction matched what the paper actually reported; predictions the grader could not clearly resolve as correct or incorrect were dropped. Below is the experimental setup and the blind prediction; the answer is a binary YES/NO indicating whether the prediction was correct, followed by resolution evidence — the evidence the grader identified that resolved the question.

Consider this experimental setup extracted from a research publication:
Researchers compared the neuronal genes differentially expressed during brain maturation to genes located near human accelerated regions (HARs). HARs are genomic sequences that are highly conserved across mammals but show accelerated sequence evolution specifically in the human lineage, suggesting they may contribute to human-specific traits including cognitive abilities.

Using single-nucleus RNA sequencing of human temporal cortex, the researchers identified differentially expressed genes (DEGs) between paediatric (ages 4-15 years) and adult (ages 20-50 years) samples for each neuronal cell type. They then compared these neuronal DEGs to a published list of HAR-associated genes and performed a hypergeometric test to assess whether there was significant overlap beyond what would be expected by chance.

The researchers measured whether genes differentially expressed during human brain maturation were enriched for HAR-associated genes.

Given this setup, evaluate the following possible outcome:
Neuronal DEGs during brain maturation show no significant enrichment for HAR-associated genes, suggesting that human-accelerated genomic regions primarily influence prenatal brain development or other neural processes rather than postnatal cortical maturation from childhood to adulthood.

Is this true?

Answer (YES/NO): NO